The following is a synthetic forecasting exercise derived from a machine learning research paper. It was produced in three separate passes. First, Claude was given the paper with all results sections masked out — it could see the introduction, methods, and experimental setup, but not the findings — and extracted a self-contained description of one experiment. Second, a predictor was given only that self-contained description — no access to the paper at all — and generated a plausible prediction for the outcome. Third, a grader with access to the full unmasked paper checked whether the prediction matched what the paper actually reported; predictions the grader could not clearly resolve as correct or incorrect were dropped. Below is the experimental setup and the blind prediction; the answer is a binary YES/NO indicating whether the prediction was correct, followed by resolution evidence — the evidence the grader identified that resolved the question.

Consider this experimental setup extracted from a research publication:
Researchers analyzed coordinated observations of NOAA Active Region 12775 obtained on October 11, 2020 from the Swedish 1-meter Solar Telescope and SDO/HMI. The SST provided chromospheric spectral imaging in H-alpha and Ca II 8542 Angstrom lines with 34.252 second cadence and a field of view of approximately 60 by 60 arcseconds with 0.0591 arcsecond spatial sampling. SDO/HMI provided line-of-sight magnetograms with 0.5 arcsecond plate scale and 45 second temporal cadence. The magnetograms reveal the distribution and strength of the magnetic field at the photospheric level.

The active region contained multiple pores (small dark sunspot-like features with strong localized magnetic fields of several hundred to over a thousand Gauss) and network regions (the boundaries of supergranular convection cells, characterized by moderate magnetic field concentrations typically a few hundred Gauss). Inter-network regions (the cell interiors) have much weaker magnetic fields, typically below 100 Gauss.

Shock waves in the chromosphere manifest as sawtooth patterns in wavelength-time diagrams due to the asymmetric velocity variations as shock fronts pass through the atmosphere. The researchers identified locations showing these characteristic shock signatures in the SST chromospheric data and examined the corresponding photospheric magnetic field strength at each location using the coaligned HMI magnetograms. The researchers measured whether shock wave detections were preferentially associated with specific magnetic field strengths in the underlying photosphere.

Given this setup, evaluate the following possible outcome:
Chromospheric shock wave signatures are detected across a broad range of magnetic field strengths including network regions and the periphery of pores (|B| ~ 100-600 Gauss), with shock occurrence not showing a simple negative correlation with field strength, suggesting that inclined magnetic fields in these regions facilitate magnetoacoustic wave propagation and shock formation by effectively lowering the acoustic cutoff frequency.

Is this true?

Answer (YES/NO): NO